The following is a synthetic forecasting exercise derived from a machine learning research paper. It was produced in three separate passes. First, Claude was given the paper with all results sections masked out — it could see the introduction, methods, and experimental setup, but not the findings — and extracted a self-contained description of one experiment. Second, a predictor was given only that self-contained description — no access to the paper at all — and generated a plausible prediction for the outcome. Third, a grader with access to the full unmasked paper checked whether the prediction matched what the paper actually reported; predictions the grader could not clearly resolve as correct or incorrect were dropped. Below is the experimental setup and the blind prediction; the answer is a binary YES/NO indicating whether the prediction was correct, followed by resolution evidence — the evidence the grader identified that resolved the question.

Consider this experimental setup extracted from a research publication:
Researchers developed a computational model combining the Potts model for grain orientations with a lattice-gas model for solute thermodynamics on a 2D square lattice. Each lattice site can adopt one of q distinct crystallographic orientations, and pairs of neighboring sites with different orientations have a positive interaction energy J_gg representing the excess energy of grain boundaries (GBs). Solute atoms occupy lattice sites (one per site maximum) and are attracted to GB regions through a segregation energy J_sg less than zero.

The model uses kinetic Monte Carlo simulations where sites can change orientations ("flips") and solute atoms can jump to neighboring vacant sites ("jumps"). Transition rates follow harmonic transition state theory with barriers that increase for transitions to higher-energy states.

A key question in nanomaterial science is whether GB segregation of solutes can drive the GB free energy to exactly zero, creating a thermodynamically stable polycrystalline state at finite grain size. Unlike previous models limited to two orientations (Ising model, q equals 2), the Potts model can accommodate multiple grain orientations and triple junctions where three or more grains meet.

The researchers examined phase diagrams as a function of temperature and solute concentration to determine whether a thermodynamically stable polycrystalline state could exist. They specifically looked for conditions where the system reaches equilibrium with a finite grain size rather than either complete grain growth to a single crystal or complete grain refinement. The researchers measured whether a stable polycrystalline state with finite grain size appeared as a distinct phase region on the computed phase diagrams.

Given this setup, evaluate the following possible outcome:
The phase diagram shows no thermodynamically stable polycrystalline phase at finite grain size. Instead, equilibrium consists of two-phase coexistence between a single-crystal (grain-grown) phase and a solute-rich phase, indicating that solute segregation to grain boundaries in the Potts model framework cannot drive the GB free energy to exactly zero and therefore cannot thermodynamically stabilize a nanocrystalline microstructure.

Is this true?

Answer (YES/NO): NO